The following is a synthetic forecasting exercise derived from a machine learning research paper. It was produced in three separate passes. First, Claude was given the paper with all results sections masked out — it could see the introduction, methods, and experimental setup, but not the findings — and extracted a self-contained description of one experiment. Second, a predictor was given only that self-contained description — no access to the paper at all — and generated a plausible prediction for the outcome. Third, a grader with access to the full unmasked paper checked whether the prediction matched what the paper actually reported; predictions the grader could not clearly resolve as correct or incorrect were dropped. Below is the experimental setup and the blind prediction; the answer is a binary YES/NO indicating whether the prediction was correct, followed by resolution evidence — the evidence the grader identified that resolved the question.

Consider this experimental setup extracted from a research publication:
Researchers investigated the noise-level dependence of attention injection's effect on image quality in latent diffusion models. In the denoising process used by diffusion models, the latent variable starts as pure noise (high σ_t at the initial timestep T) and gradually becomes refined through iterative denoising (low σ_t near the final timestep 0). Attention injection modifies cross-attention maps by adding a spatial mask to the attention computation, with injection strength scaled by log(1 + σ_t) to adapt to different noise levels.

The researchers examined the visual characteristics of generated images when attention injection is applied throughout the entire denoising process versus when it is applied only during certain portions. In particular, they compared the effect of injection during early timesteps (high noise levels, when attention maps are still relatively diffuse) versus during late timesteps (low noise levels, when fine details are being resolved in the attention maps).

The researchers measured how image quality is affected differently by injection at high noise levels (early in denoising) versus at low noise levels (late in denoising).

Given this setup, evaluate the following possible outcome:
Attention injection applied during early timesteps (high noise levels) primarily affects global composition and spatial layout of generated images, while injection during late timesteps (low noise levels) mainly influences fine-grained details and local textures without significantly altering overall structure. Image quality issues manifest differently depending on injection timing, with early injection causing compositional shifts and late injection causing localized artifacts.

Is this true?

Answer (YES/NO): NO